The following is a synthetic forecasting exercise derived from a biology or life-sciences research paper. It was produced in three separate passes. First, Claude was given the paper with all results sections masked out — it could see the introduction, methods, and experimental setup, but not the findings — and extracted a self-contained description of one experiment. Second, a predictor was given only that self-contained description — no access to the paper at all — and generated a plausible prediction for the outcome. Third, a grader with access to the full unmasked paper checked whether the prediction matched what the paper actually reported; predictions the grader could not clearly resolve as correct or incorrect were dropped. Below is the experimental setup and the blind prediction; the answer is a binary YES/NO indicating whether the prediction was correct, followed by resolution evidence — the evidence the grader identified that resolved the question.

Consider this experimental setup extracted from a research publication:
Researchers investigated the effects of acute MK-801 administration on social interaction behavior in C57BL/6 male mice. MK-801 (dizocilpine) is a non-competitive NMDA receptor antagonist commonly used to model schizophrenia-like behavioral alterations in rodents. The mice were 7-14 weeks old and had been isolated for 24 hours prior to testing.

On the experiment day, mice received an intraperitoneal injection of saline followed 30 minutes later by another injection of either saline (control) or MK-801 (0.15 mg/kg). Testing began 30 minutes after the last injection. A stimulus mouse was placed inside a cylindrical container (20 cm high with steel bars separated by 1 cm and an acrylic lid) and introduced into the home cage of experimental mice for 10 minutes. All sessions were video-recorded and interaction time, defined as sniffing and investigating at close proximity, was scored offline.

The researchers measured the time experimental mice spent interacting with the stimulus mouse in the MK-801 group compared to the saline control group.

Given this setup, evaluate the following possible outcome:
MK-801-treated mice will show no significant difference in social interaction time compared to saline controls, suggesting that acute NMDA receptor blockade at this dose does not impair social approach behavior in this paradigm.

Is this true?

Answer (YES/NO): NO